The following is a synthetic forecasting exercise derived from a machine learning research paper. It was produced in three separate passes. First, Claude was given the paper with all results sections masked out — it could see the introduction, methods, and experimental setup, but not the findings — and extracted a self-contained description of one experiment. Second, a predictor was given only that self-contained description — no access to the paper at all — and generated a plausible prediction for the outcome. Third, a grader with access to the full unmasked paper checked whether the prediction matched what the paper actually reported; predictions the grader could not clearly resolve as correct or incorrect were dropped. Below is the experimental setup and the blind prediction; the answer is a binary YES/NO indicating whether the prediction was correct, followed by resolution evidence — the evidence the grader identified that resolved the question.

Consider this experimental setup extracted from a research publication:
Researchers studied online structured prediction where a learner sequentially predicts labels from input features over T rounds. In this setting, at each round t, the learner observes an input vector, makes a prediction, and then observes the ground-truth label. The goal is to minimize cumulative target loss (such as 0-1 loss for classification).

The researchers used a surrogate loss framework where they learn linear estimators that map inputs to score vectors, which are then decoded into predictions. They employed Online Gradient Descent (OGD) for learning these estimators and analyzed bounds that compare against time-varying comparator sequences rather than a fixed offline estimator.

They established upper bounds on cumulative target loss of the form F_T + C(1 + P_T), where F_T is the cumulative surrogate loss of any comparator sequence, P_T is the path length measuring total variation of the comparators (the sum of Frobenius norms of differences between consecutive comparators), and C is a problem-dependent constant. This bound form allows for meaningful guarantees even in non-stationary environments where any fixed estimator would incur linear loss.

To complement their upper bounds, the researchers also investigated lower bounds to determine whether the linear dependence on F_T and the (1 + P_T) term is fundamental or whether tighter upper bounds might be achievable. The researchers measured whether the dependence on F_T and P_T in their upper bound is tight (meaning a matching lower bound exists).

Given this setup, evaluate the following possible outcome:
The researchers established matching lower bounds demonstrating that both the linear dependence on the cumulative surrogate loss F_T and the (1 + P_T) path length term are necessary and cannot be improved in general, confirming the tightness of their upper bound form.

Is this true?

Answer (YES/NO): YES